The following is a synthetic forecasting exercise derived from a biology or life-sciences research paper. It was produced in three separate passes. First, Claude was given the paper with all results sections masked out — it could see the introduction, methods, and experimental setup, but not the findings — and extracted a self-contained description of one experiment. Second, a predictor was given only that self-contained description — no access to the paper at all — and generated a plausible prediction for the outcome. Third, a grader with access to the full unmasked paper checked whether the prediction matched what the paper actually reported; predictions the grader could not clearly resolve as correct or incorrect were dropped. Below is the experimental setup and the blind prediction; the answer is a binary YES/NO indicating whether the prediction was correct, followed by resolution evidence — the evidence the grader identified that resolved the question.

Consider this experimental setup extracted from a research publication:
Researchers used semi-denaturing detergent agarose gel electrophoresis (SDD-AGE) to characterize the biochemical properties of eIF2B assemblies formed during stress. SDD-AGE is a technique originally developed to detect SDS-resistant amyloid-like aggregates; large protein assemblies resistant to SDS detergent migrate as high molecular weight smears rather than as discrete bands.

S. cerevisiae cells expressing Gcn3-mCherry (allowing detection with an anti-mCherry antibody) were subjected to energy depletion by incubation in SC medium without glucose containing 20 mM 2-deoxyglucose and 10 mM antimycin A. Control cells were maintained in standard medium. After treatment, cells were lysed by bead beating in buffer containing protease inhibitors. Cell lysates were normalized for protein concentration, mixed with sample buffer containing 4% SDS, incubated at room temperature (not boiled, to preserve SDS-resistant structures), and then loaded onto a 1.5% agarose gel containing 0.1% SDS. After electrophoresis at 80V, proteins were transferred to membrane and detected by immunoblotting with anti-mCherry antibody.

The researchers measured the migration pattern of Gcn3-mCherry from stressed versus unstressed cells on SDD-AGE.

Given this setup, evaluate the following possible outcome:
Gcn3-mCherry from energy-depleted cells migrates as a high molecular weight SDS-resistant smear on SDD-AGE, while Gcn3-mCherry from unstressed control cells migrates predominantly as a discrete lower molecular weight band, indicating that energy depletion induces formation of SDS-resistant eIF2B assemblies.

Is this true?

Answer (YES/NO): NO